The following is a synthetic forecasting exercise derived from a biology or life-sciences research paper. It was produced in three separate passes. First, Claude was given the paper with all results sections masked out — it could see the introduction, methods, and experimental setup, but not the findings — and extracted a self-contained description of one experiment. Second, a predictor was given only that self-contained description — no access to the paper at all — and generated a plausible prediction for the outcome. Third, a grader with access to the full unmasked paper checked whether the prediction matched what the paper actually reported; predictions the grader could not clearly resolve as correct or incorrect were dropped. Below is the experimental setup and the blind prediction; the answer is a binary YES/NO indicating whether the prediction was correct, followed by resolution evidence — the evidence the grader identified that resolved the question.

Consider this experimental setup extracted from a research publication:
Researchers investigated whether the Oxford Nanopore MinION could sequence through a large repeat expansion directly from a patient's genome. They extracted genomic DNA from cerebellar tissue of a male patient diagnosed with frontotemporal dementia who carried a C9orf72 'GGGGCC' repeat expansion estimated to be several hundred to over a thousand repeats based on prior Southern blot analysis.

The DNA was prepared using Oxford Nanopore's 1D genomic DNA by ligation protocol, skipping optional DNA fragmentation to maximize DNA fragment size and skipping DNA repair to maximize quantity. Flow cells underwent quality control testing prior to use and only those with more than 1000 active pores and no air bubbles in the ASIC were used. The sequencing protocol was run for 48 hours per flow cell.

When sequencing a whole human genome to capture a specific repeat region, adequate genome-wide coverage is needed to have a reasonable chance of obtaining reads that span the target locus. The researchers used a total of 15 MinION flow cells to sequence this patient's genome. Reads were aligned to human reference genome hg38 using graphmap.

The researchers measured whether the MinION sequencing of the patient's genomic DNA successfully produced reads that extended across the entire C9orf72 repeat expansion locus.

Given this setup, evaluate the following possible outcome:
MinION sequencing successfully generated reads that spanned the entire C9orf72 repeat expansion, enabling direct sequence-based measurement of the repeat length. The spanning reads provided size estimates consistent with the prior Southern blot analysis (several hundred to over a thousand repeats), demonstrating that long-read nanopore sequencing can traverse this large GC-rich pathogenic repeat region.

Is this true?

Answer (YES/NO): NO